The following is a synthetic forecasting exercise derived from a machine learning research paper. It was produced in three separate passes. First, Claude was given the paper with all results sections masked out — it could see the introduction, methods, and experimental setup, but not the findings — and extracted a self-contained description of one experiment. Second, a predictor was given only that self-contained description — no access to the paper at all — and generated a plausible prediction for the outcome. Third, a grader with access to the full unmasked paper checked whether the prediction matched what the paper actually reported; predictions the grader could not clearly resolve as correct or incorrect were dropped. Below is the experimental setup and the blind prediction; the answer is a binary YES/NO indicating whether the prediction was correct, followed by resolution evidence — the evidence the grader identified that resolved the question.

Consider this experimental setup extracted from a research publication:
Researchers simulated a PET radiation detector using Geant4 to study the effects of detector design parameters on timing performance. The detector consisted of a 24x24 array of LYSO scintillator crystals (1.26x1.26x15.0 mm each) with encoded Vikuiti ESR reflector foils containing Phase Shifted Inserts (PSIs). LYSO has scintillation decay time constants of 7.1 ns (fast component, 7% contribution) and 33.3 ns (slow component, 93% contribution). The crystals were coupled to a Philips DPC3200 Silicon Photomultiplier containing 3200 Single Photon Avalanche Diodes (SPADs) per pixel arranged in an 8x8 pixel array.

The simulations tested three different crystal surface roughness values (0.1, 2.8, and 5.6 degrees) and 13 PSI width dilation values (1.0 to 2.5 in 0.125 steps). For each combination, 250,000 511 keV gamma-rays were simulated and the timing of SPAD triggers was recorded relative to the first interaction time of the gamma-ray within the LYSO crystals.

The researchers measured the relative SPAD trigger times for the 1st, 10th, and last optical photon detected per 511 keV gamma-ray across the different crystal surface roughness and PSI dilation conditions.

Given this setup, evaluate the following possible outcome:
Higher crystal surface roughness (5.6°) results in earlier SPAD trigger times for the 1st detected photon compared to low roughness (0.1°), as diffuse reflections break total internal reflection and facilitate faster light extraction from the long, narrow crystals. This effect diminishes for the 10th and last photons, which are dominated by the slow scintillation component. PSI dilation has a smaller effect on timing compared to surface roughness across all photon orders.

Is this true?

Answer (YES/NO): NO